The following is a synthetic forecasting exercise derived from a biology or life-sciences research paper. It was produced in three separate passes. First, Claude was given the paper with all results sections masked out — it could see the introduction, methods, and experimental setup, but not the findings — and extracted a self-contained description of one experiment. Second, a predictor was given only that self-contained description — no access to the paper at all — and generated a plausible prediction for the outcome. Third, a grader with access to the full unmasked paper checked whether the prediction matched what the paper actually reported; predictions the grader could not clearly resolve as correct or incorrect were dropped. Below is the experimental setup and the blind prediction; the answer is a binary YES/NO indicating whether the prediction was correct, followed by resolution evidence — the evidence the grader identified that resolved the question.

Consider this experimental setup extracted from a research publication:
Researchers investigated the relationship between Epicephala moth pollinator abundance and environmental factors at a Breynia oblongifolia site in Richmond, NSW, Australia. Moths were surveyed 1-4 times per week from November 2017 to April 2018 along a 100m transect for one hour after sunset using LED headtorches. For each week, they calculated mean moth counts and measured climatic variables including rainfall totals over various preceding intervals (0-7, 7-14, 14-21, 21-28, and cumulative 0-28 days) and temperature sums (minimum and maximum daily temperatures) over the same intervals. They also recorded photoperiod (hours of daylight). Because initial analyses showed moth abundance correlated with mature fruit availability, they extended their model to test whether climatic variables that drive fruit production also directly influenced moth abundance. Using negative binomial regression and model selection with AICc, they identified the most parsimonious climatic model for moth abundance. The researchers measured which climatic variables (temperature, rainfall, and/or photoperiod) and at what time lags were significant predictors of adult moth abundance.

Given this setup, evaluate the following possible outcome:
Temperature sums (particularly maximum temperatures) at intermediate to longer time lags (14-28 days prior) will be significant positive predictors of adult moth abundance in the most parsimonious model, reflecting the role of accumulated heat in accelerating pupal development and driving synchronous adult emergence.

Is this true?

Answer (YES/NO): NO